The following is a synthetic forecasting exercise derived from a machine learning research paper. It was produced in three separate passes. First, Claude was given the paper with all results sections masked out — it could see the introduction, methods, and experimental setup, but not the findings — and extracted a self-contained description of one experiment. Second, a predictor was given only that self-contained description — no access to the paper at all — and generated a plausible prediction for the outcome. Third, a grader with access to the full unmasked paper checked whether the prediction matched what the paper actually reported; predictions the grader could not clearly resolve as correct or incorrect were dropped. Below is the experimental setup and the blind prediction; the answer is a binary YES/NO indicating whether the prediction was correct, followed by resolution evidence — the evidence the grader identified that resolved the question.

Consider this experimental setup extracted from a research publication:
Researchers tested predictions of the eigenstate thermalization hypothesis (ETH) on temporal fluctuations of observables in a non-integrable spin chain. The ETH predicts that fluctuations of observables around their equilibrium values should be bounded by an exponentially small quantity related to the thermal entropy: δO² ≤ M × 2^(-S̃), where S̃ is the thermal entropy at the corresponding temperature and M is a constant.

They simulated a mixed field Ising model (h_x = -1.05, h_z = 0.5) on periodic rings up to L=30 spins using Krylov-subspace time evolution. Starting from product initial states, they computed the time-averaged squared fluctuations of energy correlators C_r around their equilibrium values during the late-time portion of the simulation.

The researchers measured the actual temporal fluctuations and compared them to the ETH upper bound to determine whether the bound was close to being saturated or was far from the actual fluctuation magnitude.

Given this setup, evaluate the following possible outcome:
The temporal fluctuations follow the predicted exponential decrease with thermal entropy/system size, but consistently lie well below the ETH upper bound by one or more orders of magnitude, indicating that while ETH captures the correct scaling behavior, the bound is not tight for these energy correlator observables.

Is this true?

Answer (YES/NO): NO